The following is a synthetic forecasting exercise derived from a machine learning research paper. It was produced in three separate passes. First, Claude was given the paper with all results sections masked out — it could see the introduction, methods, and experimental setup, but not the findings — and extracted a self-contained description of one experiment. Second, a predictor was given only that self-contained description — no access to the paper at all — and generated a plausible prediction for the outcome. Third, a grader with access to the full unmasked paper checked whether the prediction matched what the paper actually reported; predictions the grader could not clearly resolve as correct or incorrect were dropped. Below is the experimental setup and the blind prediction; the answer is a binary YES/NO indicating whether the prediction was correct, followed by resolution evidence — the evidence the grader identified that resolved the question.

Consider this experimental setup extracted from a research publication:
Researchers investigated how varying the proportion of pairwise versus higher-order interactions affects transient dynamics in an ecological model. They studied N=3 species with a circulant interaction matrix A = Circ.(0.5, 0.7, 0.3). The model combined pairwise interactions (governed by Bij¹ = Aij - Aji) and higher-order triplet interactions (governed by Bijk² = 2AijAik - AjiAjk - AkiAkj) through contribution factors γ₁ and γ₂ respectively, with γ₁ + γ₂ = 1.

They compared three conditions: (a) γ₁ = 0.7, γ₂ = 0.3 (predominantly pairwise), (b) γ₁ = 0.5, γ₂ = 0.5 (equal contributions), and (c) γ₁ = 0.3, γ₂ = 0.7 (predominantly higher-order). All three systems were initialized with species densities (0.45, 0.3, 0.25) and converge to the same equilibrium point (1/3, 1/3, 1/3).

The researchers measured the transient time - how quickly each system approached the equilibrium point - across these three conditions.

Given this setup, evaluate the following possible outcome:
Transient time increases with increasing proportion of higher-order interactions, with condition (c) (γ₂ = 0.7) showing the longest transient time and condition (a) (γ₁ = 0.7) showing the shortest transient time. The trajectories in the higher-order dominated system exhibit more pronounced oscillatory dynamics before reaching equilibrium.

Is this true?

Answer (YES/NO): NO